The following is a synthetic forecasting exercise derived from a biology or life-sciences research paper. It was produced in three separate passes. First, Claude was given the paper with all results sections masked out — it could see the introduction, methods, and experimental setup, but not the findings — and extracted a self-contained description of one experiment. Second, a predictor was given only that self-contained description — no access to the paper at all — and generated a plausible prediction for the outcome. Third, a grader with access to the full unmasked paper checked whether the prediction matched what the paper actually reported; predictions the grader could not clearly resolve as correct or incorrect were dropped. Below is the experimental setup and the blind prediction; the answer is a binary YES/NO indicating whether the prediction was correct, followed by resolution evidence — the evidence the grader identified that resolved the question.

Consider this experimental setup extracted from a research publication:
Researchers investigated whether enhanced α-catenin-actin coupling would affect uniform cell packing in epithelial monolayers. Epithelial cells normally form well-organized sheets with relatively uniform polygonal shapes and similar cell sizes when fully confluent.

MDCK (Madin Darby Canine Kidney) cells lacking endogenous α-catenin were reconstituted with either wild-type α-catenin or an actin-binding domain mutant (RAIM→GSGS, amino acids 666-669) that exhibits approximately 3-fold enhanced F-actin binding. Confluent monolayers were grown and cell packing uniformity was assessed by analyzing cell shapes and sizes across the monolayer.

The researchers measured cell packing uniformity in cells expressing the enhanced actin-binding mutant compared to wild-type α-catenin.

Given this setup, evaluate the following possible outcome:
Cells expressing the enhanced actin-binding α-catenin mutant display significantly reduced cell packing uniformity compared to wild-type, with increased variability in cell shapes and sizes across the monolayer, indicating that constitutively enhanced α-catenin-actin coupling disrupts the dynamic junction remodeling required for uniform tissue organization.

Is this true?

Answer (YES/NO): YES